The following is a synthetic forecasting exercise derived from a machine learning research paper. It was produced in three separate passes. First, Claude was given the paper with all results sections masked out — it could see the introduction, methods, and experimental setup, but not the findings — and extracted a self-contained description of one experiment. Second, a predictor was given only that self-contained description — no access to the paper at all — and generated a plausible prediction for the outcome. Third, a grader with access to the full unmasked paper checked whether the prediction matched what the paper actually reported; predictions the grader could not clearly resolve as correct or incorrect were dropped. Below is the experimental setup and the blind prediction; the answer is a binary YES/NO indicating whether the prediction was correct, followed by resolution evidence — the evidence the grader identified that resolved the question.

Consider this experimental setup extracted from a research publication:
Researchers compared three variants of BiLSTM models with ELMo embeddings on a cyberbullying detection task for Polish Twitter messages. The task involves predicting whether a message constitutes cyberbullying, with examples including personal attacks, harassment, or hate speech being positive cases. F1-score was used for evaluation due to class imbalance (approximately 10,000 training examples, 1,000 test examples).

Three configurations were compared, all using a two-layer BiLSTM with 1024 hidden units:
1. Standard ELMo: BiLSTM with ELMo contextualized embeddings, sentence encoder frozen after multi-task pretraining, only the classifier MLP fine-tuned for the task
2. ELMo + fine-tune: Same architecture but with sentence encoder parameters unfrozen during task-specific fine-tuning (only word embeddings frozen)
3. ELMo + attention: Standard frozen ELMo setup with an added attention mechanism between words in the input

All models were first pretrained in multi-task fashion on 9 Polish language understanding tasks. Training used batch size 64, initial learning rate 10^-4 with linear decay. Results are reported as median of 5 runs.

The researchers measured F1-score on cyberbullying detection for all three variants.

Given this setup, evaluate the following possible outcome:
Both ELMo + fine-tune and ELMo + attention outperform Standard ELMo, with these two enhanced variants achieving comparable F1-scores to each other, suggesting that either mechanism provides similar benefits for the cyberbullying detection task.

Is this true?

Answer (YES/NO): NO